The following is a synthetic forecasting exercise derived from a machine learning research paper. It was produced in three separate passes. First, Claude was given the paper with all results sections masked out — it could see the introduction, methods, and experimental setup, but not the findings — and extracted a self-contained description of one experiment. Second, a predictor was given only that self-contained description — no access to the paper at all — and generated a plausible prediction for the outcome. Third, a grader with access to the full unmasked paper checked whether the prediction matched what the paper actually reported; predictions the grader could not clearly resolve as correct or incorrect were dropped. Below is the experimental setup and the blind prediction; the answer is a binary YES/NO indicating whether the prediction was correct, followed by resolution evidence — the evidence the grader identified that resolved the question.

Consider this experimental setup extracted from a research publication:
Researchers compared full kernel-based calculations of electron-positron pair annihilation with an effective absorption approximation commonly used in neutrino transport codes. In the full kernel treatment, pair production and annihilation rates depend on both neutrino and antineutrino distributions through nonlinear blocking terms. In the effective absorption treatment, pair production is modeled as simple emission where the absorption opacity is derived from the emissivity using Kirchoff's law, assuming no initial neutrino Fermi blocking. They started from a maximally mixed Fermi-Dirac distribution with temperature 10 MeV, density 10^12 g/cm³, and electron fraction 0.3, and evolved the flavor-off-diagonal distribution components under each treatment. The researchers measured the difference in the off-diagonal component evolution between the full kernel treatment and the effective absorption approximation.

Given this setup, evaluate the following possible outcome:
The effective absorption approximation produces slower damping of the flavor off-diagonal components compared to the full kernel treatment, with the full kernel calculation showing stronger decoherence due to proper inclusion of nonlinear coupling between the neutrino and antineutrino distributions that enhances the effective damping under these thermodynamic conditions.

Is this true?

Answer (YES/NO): YES